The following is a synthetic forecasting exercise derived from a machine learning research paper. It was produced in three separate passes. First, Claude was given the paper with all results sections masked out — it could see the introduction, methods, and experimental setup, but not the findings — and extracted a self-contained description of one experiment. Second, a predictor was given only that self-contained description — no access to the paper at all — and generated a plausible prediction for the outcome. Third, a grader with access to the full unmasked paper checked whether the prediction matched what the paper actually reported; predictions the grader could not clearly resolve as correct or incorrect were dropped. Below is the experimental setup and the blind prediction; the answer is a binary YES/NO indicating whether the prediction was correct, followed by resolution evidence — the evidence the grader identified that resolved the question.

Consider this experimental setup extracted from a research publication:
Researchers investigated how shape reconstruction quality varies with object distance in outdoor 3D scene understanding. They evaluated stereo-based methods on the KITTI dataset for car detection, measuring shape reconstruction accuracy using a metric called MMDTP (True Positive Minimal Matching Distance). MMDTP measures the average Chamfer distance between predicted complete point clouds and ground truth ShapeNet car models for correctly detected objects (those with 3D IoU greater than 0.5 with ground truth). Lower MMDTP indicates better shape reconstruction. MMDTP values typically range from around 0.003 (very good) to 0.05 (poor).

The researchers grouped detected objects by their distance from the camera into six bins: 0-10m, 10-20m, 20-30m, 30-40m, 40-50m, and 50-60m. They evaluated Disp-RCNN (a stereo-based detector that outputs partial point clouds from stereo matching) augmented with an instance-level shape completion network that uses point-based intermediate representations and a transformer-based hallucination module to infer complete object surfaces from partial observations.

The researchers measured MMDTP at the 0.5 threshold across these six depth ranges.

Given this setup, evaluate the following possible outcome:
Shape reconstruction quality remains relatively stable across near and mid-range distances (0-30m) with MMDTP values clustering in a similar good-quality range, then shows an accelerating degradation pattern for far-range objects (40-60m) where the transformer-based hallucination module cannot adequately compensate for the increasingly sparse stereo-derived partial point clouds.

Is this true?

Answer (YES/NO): NO